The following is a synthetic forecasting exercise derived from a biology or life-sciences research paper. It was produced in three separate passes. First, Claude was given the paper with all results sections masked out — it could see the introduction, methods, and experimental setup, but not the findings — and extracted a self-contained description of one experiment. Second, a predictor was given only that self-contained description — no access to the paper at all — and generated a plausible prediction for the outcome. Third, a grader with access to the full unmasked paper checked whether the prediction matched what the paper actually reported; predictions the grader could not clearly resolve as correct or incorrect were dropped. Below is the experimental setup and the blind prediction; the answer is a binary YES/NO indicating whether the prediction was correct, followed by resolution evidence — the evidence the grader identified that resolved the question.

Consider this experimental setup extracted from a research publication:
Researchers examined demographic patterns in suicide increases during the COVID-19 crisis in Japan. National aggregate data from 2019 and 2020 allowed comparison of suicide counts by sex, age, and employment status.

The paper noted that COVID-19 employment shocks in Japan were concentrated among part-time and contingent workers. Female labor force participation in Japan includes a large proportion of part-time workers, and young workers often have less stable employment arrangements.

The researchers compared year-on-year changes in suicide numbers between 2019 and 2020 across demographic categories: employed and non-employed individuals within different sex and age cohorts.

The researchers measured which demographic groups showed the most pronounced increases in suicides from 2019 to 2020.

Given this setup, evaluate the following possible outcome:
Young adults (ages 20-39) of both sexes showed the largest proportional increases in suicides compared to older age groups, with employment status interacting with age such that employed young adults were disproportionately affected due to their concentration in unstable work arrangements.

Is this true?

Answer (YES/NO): NO